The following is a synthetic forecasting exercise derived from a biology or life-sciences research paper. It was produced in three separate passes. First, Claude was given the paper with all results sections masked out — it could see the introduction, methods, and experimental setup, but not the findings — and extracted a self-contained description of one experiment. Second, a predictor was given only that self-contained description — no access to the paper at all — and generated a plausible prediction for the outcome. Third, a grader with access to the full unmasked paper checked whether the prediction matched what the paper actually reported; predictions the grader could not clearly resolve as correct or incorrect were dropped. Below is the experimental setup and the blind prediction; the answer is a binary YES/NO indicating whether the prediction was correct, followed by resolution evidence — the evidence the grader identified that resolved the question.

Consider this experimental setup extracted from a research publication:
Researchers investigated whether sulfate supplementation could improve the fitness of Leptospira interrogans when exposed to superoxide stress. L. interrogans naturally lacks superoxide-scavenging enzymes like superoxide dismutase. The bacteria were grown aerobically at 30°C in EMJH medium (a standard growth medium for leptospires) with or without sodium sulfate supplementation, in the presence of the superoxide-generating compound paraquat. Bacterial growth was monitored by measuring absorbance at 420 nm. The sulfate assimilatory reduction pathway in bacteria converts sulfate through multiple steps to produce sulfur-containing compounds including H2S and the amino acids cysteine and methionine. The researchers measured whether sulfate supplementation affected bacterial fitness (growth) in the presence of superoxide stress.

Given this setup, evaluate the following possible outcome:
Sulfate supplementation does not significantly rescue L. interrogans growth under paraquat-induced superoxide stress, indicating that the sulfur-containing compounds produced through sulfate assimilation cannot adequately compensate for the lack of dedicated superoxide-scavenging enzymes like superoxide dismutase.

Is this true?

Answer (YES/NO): NO